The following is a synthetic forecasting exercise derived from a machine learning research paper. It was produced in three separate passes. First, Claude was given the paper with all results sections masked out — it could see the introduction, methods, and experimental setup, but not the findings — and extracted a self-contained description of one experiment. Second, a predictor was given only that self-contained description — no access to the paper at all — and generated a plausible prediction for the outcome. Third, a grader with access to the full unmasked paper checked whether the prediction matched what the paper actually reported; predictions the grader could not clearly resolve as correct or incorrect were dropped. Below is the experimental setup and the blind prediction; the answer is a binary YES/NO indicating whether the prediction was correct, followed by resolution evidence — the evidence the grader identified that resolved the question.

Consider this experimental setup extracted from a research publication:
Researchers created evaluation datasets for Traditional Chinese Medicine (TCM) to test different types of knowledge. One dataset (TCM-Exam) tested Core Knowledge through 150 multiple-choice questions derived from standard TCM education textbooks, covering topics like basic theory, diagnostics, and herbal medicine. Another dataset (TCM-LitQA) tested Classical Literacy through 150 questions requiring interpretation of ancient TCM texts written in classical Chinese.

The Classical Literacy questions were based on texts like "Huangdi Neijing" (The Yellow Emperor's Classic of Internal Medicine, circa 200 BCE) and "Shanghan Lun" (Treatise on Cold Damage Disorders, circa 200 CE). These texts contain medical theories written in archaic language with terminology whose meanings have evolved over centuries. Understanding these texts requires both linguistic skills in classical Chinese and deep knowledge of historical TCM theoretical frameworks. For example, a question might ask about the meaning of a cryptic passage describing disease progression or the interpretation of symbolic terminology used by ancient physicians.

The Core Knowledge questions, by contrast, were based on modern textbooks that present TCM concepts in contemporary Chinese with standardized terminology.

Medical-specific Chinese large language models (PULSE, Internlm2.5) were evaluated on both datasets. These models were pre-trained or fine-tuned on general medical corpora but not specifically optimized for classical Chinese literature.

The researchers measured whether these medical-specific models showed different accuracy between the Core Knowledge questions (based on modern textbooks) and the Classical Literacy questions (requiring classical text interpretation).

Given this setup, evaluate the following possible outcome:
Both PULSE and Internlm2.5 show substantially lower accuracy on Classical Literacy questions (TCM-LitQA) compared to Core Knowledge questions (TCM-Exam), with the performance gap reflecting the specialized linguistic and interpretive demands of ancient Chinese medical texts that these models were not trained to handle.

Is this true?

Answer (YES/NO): YES